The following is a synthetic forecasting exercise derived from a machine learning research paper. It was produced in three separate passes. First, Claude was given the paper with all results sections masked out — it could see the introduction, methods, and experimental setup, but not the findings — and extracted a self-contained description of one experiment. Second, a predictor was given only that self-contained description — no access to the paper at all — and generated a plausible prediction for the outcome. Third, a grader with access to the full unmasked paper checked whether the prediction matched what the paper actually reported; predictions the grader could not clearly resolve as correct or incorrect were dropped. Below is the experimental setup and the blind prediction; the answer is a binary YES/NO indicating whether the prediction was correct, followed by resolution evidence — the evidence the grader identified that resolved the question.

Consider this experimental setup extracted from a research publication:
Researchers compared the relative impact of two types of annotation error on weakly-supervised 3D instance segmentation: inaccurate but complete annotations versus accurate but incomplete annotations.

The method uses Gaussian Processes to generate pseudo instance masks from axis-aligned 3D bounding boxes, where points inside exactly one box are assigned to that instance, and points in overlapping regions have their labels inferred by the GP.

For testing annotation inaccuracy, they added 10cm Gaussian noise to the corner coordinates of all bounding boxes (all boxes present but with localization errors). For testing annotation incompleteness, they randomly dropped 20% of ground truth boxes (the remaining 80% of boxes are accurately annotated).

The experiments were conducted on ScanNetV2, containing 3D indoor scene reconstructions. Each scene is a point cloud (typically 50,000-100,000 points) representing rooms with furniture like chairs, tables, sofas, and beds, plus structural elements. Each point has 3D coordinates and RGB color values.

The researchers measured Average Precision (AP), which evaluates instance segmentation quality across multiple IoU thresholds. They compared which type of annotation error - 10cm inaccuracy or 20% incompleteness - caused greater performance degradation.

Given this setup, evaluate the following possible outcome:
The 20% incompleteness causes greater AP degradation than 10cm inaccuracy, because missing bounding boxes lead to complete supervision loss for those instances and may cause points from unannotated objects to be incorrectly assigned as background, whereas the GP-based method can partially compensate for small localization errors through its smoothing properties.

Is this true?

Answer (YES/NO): NO